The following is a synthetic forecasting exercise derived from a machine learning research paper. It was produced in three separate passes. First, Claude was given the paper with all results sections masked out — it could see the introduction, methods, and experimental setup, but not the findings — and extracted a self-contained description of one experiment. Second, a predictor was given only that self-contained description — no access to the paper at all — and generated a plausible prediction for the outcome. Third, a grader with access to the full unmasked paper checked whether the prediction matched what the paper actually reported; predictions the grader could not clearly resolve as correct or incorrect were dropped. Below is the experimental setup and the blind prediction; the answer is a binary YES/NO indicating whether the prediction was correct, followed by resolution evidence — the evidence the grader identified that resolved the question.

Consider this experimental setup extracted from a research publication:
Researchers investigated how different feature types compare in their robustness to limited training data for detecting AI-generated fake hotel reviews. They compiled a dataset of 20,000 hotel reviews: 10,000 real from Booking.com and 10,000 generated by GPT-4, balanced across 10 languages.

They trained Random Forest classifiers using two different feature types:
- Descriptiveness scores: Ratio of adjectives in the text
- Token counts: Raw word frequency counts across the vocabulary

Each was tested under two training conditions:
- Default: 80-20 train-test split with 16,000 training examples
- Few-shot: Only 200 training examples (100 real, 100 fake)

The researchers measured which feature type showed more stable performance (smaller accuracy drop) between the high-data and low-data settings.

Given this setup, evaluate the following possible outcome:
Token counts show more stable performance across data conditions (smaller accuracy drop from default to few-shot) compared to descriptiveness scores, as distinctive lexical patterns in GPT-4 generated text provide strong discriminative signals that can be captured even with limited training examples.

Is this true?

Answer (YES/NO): NO